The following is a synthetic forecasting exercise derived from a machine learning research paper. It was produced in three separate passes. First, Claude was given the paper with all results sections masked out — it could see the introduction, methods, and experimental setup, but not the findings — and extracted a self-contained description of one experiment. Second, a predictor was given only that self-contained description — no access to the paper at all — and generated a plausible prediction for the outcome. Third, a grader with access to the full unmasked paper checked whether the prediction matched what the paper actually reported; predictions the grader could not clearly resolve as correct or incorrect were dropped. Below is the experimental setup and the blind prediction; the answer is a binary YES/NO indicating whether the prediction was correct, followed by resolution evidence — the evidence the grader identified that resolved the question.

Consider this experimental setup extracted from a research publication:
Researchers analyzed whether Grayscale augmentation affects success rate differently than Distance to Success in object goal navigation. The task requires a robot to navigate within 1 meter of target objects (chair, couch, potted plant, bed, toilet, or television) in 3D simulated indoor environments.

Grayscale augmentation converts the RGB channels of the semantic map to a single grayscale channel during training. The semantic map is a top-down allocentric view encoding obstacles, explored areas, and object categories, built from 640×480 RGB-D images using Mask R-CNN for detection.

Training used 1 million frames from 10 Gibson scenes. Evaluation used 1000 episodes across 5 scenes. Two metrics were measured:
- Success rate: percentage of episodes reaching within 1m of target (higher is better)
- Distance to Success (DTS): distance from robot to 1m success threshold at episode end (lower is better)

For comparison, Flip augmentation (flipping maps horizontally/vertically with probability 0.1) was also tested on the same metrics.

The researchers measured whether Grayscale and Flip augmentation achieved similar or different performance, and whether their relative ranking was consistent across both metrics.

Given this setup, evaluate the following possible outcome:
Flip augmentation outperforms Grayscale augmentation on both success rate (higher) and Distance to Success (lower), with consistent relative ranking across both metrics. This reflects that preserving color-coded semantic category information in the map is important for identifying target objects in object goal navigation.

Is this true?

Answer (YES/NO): NO